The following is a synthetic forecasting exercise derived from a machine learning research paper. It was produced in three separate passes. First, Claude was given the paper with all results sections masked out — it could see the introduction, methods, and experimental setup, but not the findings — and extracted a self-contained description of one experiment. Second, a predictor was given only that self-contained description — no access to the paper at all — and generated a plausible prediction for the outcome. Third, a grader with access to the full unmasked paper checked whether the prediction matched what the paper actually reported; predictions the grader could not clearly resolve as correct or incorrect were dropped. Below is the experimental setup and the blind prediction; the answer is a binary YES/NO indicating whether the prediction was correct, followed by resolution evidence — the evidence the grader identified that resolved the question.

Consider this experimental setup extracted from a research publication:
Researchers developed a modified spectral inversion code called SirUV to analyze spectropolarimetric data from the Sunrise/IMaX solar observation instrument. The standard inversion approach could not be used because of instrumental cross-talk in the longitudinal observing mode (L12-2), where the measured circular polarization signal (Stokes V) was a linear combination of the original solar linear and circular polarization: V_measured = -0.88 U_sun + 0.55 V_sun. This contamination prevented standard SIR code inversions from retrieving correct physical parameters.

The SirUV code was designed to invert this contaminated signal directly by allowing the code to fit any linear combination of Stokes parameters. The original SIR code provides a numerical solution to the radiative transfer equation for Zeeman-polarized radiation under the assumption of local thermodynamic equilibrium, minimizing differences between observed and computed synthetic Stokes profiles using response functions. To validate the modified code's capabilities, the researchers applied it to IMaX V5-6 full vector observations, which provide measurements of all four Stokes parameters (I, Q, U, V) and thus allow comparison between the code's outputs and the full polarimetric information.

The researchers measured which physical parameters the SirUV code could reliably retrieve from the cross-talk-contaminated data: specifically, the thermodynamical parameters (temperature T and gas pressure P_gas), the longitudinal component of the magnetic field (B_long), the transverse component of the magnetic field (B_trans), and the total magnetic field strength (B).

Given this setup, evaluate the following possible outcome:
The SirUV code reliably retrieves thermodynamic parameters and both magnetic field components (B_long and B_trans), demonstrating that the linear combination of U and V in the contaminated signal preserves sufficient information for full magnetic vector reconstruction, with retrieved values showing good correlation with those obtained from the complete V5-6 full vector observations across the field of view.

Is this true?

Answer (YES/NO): NO